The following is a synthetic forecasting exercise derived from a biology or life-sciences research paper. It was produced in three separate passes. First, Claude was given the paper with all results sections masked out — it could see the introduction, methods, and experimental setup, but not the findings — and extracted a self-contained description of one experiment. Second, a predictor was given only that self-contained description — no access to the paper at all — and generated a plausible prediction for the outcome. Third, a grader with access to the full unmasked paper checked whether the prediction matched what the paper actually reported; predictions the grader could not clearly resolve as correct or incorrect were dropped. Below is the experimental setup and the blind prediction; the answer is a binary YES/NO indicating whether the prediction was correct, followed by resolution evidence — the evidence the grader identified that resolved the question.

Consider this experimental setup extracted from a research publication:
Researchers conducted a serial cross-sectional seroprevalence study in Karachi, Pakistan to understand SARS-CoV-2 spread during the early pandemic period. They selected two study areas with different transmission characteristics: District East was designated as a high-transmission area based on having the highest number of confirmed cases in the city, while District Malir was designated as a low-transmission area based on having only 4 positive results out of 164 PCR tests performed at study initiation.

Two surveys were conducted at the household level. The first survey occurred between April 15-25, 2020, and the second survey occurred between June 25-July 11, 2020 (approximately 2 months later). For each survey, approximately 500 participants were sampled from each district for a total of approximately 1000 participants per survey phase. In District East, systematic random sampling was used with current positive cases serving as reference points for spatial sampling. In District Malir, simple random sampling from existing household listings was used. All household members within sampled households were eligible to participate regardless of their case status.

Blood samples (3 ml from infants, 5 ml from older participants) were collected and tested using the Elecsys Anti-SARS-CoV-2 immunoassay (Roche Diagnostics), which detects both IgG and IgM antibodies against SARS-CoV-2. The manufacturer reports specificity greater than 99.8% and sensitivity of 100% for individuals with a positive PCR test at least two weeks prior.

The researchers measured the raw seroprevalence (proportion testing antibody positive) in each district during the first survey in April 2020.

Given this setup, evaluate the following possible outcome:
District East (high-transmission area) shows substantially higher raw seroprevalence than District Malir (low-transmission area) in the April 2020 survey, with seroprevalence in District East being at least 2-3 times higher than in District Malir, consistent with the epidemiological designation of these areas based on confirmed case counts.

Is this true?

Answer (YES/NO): NO